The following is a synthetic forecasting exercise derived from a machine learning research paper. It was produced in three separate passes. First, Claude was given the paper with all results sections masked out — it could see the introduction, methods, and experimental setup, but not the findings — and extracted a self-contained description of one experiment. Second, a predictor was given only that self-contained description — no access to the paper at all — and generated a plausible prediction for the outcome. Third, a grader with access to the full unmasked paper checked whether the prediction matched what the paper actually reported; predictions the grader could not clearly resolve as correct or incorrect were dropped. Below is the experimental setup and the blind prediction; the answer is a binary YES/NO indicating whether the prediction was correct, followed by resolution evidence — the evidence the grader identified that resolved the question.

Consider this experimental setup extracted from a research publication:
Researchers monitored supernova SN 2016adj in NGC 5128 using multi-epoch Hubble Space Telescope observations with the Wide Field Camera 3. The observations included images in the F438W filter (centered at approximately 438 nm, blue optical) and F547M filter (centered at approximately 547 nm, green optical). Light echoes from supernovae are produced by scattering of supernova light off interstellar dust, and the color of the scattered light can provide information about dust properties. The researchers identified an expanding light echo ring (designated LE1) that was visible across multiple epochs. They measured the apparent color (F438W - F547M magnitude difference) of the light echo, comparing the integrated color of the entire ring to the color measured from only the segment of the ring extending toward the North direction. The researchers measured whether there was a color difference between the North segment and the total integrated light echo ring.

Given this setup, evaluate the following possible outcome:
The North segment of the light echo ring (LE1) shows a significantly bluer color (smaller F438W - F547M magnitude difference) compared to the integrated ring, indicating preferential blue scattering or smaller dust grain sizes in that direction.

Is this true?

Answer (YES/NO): YES